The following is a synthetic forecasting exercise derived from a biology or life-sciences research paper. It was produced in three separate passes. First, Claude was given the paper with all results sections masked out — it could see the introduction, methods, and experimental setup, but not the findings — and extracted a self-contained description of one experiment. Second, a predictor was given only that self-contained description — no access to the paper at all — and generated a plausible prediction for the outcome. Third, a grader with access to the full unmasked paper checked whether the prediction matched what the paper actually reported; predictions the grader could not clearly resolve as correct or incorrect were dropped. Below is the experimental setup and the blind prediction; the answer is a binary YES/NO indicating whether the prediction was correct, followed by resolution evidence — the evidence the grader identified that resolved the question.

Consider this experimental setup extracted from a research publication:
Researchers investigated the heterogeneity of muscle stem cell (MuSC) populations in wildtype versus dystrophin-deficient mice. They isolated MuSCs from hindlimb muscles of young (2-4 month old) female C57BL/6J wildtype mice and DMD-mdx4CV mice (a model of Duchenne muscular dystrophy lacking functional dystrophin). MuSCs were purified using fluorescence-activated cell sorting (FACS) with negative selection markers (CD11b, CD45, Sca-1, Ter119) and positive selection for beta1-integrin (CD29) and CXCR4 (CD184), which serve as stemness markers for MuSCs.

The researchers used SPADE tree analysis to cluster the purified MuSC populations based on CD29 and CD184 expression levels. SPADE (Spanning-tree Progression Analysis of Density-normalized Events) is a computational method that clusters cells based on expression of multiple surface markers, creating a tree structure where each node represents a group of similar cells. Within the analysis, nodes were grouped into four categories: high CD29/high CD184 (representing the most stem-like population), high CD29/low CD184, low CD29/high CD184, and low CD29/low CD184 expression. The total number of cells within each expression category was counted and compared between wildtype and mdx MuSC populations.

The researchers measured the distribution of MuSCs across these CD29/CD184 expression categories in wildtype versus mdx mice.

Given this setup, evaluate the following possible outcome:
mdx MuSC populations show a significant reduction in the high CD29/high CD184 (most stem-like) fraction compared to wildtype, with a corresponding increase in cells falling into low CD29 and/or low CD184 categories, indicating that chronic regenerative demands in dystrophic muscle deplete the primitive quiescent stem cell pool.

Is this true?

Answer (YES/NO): NO